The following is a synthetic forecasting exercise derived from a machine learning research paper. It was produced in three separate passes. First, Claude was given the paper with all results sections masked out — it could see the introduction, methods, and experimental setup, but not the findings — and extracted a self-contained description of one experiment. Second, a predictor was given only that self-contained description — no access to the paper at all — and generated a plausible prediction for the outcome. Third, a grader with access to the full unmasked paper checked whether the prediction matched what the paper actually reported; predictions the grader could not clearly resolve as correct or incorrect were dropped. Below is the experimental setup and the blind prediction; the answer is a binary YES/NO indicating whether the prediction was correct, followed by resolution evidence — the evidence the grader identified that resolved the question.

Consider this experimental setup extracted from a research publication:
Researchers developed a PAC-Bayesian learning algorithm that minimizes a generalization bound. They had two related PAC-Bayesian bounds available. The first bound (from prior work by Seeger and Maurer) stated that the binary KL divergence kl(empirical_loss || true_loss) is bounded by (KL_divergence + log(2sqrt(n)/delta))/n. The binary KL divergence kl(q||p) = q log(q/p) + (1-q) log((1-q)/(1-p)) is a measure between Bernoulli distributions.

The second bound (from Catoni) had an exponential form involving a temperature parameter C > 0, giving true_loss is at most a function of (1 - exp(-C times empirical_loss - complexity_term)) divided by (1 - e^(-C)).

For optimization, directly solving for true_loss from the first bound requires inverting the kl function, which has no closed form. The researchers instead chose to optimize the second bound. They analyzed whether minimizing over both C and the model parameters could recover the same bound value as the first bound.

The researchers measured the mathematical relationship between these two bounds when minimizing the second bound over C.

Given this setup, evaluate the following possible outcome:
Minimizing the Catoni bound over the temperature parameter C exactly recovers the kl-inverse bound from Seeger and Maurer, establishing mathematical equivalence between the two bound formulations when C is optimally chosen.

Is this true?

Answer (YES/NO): YES